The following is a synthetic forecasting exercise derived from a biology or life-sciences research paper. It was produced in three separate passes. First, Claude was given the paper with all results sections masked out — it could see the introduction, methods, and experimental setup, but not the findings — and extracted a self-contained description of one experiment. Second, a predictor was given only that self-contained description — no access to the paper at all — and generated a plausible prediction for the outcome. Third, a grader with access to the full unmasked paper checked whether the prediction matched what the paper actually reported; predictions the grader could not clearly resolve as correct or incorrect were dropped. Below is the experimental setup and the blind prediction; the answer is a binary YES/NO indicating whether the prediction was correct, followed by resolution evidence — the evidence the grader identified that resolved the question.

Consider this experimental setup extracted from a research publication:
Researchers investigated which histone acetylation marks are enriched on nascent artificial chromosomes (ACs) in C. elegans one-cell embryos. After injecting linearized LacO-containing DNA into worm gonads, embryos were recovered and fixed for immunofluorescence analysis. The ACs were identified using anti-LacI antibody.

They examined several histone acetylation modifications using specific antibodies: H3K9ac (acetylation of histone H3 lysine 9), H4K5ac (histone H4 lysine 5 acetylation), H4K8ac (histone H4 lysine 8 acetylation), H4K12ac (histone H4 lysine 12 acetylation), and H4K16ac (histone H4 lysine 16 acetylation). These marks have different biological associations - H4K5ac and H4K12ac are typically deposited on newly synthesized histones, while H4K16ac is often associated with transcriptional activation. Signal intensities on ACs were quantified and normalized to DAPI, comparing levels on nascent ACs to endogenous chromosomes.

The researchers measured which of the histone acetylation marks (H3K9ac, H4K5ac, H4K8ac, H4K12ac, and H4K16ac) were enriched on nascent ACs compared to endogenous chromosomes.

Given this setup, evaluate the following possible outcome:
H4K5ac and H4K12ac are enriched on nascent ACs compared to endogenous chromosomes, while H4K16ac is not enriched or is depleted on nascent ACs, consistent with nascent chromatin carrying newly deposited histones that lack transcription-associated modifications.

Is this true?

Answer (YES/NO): NO